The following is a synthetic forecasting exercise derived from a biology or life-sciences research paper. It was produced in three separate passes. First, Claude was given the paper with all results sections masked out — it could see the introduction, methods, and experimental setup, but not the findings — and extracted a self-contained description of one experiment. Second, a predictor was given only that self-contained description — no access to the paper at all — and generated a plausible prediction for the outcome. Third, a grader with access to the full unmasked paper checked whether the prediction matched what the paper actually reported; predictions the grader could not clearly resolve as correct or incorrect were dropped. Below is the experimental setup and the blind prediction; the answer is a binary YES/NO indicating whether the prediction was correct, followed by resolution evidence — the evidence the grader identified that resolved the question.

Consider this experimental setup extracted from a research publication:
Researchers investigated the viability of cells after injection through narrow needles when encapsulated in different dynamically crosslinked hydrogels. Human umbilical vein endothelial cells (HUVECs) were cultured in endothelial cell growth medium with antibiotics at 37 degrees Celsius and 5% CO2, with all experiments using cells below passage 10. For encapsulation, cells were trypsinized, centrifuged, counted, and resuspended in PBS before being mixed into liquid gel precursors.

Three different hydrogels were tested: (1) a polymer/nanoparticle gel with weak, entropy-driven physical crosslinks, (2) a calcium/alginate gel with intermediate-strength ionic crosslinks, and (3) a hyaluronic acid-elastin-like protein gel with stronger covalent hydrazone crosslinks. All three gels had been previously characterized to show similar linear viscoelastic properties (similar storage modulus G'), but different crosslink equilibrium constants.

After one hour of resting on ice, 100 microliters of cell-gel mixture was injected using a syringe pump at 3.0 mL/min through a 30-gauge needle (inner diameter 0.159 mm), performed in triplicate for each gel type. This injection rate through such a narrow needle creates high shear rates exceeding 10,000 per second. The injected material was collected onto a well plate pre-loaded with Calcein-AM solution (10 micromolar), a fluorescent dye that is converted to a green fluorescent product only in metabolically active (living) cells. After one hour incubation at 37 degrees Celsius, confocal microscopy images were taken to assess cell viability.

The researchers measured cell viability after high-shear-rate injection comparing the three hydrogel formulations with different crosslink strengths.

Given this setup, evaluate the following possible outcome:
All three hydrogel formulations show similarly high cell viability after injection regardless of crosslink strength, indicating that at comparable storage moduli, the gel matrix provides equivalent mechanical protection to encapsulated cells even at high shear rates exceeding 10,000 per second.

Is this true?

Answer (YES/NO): NO